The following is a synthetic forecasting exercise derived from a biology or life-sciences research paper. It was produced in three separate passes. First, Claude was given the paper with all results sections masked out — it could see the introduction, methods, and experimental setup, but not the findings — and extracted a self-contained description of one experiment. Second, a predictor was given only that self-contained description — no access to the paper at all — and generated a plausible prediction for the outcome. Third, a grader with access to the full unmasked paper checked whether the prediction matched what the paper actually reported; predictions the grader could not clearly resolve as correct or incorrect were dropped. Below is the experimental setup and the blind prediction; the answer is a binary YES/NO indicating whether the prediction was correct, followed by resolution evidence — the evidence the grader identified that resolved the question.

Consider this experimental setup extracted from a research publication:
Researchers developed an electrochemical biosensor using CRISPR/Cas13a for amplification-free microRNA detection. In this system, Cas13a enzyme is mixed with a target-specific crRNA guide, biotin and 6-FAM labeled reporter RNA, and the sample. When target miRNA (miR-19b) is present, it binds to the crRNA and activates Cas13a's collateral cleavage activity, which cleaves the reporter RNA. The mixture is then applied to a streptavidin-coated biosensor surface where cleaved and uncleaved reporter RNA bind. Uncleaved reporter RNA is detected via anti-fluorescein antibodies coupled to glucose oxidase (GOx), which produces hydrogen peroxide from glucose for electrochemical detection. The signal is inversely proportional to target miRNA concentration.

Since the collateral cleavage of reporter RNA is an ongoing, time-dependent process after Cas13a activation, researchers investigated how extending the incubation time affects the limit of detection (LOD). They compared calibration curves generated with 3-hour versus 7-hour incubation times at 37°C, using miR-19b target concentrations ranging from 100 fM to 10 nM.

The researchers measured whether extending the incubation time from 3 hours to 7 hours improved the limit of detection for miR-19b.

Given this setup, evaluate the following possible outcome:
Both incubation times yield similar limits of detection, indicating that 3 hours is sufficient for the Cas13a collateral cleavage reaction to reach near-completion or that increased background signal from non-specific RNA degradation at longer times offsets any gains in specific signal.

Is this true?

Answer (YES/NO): NO